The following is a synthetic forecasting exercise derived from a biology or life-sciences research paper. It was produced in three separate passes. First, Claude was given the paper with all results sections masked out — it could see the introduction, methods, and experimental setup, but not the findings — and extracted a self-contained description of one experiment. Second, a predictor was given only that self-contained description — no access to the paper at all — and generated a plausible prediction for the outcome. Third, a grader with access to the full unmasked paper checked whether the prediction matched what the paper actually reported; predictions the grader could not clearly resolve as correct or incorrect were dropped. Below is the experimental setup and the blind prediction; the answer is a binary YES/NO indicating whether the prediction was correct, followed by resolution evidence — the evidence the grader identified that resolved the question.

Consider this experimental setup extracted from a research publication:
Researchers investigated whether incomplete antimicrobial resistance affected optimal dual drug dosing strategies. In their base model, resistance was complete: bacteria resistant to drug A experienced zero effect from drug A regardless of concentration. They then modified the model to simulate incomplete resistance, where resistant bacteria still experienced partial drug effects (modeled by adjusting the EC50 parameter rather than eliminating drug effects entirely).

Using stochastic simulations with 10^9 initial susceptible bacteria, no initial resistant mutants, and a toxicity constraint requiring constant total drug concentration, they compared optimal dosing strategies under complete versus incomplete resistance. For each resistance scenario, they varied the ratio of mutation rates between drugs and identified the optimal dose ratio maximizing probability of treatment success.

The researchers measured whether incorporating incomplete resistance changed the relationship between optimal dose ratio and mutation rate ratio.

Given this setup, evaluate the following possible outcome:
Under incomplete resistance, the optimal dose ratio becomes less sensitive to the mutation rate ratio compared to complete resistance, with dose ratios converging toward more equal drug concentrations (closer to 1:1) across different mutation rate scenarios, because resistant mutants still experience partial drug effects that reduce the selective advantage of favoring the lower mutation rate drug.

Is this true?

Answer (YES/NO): YES